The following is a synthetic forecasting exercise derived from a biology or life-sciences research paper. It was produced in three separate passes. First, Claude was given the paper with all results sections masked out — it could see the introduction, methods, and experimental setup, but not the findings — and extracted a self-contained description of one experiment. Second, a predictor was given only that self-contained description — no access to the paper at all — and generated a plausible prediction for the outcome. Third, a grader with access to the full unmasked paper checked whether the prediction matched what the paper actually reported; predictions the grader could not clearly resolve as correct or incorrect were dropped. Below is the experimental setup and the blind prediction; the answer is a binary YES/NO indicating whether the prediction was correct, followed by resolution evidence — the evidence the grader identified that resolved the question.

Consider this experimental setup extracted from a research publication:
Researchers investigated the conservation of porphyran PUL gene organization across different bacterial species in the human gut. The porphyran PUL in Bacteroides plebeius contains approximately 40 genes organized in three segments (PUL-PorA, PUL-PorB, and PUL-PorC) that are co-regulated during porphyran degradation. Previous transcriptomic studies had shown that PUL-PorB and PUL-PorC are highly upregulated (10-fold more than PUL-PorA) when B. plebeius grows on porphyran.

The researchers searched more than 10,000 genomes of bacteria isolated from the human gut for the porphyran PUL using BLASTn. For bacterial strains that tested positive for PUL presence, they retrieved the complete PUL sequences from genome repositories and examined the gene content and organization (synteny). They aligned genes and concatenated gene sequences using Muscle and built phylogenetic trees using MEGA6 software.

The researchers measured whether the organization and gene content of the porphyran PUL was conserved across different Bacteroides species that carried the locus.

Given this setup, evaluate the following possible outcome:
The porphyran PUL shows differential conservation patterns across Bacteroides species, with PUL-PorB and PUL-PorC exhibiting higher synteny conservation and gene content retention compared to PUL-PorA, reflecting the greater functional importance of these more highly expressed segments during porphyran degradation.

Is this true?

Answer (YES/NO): NO